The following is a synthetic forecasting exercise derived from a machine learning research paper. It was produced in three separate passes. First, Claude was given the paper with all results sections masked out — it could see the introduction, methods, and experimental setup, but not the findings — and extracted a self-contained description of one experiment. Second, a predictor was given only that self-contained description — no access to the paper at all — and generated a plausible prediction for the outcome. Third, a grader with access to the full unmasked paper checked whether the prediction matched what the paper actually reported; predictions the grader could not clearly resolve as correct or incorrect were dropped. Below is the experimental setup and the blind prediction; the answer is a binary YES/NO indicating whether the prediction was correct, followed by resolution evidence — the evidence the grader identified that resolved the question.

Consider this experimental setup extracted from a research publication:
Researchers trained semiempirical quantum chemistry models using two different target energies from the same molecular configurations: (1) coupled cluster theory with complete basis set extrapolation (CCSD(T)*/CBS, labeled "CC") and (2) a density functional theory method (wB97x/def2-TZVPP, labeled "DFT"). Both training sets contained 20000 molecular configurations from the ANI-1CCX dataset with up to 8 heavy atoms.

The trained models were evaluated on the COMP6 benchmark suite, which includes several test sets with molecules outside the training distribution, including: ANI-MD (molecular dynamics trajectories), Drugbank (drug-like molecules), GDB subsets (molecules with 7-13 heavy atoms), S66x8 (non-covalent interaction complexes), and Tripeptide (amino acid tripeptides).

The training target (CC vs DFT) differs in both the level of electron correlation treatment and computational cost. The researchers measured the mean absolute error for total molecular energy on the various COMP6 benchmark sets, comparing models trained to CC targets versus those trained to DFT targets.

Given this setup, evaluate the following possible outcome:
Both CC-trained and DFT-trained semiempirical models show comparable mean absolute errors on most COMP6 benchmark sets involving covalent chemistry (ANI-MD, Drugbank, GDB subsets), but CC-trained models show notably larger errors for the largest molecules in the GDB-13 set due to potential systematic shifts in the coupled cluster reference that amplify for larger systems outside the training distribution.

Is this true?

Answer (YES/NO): NO